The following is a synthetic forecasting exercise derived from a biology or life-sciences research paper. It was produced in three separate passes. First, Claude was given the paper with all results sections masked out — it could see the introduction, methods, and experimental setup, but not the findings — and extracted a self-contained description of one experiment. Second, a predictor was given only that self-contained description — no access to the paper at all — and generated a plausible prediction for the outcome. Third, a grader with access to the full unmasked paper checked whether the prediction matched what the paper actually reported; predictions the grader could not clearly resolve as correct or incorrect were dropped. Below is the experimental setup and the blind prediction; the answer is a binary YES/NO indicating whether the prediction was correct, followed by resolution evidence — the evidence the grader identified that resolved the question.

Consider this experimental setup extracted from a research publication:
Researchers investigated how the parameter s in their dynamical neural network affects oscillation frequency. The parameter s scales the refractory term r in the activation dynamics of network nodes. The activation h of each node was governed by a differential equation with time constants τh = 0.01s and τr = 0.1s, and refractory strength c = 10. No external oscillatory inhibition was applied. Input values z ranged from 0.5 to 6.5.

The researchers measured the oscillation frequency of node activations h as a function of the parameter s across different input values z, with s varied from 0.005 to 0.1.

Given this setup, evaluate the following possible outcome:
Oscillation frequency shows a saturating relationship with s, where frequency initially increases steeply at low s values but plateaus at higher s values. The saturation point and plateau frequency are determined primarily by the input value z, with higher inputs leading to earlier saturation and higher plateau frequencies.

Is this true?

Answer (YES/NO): NO